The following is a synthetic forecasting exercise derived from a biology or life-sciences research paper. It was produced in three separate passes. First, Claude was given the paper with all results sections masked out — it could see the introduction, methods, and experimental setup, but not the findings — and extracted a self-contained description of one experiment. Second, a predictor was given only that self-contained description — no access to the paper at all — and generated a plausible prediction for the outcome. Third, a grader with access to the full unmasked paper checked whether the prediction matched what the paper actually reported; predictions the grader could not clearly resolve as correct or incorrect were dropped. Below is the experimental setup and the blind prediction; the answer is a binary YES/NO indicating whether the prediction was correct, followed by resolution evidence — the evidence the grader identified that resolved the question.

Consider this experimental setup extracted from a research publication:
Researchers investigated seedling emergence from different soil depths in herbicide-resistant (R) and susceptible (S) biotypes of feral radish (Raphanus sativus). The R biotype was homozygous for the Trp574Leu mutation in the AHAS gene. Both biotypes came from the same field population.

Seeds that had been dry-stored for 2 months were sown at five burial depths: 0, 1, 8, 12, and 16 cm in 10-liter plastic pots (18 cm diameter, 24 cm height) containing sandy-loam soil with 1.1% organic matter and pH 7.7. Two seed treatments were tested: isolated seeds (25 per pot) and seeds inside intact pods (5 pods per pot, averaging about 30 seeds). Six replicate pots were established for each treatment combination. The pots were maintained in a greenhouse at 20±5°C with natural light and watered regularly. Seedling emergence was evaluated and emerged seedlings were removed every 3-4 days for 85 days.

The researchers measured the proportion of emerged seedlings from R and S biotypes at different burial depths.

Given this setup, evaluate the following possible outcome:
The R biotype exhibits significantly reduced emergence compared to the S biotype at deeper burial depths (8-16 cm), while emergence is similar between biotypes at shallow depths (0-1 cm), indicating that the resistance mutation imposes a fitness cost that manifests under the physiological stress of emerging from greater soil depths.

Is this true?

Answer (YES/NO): NO